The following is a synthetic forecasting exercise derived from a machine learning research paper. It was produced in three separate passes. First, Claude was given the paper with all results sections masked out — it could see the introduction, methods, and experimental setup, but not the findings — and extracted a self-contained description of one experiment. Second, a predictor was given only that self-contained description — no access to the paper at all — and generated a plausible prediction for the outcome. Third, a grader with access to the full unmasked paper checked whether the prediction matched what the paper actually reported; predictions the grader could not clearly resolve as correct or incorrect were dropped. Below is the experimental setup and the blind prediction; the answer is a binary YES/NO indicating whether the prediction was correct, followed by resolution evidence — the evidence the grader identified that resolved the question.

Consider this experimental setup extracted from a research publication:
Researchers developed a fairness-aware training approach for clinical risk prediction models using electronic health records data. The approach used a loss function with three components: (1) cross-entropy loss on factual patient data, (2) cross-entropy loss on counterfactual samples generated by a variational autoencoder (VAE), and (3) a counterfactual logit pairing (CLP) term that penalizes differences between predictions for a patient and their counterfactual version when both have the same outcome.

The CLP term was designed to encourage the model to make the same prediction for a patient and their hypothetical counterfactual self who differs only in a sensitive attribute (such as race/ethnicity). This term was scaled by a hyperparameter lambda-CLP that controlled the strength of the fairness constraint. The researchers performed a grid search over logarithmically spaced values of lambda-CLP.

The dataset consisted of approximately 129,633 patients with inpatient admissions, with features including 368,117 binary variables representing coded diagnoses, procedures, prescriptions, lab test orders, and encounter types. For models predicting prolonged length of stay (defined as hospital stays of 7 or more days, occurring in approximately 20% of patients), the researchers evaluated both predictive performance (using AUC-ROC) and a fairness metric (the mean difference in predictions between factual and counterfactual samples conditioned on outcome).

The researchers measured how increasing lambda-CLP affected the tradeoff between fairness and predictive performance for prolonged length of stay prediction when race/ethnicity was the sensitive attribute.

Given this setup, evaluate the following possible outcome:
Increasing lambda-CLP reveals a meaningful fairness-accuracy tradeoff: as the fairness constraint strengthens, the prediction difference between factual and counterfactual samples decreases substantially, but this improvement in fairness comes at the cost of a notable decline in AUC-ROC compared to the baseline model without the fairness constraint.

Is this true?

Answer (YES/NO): NO